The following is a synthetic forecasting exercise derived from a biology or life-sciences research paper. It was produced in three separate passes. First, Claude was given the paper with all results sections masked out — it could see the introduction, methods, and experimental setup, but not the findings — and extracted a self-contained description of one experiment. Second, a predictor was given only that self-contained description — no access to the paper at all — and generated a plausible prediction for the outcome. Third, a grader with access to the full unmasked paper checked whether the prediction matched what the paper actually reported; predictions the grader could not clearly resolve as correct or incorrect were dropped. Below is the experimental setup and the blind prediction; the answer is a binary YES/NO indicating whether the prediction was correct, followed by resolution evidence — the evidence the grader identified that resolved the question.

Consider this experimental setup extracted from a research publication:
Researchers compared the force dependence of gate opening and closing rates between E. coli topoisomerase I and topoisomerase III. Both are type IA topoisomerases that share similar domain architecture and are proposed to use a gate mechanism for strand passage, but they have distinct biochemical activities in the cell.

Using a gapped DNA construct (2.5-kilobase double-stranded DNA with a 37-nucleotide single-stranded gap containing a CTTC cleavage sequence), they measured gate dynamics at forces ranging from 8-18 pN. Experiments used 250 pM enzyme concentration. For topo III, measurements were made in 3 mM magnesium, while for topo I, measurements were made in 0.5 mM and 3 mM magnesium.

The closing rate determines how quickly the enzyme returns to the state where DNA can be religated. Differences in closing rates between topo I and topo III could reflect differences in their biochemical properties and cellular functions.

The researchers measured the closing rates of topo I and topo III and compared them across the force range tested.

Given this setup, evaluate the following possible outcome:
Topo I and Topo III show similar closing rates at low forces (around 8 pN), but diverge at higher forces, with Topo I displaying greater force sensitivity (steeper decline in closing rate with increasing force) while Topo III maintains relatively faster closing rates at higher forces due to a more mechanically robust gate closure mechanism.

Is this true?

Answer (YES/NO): NO